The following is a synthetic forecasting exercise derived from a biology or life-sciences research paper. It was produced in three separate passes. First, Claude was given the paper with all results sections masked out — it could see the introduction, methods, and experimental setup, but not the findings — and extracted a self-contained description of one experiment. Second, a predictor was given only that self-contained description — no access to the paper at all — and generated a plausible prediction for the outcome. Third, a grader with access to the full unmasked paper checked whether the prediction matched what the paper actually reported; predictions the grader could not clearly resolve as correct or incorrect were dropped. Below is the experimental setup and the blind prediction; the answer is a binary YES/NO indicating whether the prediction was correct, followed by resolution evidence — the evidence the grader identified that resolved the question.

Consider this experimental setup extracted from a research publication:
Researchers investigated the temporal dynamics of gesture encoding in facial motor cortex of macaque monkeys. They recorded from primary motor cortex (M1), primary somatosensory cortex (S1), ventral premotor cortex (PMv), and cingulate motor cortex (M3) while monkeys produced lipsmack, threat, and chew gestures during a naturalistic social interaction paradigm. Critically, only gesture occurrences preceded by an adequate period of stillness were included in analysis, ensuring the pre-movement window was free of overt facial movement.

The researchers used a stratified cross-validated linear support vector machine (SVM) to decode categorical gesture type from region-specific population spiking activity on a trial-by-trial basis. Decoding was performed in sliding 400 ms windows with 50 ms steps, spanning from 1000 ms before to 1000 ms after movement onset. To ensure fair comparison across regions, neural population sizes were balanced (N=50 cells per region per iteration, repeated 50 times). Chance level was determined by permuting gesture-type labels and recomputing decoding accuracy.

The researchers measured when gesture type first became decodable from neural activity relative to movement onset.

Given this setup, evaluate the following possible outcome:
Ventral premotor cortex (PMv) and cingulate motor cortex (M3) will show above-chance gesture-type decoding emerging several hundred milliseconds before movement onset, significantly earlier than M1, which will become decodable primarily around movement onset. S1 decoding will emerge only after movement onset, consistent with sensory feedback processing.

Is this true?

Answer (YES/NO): NO